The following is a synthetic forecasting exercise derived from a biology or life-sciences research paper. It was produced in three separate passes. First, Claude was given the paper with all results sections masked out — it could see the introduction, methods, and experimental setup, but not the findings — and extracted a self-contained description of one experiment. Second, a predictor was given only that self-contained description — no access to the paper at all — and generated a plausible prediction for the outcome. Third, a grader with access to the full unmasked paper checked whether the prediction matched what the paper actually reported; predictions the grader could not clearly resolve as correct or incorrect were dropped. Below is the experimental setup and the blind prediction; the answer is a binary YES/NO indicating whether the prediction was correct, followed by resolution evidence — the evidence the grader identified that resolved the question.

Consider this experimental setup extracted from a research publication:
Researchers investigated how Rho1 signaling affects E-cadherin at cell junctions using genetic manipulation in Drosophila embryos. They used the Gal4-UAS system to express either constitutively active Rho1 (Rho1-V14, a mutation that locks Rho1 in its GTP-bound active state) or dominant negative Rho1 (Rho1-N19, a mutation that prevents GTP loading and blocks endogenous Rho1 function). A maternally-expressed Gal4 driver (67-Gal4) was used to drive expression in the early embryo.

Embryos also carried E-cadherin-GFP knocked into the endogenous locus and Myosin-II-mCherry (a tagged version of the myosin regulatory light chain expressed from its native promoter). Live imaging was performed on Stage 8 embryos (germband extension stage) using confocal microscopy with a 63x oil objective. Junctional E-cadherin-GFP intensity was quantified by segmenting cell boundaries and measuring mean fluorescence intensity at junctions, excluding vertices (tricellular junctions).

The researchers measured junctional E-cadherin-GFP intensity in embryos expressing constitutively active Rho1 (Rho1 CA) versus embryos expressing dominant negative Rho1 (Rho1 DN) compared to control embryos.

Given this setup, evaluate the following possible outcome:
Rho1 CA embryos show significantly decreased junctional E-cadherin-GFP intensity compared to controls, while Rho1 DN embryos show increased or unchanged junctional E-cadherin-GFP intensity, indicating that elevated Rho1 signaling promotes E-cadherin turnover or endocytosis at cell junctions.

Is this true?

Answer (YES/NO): NO